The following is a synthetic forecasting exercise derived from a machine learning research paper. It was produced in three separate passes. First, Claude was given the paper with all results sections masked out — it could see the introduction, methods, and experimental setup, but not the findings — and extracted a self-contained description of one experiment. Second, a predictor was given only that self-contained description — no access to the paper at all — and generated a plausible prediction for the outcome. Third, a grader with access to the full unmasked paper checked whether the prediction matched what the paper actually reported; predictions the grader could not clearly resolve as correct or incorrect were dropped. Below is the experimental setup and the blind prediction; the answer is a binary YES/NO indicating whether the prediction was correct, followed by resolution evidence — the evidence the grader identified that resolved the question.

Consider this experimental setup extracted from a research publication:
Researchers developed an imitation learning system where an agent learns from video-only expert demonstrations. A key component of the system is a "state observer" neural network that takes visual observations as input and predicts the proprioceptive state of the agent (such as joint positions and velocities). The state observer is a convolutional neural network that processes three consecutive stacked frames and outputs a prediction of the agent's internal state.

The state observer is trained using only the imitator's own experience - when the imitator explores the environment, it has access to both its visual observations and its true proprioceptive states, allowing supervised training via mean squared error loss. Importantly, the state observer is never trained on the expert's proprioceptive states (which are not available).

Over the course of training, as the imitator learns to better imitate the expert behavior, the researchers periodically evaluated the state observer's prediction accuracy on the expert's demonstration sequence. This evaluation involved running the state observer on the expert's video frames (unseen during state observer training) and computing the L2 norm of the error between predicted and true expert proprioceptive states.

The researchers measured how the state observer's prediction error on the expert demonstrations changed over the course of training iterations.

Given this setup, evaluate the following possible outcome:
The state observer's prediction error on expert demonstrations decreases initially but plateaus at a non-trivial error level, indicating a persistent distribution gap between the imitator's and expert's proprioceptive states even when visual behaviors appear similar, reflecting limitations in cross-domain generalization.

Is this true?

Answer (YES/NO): NO